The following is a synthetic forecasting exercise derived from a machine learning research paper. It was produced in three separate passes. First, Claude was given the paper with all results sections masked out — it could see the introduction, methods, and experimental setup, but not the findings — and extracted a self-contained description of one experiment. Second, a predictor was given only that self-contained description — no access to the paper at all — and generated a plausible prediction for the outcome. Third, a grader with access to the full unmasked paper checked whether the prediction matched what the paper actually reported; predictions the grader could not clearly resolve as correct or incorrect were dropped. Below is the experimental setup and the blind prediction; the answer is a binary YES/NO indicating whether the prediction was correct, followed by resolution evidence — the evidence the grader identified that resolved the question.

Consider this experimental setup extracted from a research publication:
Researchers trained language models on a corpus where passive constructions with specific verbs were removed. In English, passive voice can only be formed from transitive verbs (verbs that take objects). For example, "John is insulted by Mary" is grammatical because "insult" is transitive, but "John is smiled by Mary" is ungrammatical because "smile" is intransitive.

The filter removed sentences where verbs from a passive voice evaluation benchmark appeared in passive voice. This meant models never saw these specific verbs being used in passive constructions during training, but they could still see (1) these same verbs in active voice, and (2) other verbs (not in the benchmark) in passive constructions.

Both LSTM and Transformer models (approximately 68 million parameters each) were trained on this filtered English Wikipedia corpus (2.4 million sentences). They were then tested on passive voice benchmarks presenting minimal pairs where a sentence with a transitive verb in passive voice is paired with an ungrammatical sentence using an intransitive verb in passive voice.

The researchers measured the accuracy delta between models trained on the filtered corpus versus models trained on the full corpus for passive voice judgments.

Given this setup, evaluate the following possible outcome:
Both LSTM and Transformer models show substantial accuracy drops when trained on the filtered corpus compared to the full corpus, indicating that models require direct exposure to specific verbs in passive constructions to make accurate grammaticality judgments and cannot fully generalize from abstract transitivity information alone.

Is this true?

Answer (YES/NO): NO